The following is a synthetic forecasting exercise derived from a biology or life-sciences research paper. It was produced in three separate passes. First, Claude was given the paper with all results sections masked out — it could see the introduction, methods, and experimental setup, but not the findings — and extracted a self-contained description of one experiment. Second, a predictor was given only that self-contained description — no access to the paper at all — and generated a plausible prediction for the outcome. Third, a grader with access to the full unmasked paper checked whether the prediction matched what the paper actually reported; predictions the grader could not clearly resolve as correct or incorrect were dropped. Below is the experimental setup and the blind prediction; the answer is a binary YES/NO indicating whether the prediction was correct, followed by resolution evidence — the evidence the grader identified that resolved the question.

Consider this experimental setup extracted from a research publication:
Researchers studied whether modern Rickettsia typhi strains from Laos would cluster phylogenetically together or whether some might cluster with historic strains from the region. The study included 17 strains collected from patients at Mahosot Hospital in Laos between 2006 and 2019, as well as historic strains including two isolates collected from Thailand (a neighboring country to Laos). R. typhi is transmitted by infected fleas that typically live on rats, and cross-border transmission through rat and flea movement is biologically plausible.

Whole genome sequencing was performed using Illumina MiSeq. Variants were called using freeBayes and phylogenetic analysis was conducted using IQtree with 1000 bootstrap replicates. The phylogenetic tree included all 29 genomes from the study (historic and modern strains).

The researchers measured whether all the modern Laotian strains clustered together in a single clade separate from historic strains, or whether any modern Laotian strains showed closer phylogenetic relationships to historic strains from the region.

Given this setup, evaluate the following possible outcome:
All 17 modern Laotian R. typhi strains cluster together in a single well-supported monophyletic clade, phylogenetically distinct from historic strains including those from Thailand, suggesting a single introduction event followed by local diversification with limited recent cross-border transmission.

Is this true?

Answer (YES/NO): NO